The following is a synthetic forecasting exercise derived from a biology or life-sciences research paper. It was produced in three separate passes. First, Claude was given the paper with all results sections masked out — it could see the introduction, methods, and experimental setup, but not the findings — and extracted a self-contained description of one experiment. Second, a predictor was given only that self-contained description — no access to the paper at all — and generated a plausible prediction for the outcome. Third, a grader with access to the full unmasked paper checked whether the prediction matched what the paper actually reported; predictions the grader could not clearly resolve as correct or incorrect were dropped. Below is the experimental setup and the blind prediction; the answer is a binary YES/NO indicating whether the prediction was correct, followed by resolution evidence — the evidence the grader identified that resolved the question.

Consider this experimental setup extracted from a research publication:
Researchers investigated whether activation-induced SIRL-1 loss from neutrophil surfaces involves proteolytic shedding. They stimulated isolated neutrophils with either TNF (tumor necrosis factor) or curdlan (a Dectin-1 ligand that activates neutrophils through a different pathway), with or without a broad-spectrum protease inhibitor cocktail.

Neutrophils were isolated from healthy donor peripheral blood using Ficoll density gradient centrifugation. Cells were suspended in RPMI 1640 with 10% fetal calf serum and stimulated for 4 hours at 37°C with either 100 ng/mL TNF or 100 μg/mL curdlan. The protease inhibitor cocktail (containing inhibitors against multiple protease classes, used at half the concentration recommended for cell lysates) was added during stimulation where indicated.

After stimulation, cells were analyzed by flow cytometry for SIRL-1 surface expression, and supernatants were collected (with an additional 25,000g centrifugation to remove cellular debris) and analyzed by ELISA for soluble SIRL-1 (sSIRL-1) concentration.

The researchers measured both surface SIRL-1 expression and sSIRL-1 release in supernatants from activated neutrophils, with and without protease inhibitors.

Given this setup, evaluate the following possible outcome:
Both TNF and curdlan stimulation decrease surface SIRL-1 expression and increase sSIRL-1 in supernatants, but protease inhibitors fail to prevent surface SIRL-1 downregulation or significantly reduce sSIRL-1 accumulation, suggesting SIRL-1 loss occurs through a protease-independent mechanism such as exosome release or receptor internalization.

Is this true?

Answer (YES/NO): NO